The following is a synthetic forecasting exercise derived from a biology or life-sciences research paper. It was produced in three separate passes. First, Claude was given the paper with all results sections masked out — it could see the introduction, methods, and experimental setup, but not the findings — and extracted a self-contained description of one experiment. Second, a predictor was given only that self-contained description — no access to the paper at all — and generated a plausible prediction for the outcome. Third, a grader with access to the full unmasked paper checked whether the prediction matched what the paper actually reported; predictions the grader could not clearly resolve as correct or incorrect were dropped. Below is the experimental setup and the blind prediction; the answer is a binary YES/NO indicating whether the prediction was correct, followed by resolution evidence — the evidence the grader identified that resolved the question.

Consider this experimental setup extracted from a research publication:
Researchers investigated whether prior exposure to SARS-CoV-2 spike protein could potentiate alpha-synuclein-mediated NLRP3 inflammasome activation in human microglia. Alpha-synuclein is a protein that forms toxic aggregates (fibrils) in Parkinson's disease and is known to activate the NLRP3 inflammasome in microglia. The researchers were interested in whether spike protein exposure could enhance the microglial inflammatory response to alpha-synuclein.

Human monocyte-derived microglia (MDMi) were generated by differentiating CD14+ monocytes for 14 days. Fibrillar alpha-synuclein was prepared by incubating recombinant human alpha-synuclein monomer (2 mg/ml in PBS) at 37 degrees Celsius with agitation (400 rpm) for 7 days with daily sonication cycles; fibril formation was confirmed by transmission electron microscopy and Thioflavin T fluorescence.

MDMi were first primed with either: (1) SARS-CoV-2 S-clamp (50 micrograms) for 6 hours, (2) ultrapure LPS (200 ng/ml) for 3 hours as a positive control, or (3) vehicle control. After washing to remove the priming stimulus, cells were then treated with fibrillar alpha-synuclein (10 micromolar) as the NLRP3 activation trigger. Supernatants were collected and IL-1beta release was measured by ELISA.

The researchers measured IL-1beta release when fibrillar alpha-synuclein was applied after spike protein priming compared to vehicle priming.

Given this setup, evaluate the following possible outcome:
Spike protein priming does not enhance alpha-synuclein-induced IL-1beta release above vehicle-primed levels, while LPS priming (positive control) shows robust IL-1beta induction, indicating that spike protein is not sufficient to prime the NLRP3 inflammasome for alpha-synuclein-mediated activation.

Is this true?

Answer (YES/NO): NO